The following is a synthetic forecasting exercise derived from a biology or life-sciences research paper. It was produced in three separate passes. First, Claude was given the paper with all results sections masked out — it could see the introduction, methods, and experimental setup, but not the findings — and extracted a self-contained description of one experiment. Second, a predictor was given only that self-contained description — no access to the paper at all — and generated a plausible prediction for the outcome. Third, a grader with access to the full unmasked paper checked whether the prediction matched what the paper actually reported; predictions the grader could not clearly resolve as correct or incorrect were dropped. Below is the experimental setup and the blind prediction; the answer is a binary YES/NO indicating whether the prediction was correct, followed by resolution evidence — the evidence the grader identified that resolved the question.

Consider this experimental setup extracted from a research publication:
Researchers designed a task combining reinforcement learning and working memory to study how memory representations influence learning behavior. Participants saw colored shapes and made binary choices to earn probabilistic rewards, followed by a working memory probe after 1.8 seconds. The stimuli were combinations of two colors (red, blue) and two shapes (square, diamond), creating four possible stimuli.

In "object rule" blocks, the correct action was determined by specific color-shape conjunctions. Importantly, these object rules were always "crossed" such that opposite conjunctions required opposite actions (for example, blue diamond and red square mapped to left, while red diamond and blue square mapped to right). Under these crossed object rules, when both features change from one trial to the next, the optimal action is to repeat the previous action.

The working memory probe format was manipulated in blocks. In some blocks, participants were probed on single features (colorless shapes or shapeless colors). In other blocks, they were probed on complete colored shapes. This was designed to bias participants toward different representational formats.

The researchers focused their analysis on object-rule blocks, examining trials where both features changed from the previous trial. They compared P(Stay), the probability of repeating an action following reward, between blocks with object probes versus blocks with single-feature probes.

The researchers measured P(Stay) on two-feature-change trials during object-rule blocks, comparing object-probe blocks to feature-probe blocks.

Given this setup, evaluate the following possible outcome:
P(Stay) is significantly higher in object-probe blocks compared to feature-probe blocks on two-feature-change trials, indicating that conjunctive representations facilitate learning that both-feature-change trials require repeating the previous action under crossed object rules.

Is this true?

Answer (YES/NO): NO